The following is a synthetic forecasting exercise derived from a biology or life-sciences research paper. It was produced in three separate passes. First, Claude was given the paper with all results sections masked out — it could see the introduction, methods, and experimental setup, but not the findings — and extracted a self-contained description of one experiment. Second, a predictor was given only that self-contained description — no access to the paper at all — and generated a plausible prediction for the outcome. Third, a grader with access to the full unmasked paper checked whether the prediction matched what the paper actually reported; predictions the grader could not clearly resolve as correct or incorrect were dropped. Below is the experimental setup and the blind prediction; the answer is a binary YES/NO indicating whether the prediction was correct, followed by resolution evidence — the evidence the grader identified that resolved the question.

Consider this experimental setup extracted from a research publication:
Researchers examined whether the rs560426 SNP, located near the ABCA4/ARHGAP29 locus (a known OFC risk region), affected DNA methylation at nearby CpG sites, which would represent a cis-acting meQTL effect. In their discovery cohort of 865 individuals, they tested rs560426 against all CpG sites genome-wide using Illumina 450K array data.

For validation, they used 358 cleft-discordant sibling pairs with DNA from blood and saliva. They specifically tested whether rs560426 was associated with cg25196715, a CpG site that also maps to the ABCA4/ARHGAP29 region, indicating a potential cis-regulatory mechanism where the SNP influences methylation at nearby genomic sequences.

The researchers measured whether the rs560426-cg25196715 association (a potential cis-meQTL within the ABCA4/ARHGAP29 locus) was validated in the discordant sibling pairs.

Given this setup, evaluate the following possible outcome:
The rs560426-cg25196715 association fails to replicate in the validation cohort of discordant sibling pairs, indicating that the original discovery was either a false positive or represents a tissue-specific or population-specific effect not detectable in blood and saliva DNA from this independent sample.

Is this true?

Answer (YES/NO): NO